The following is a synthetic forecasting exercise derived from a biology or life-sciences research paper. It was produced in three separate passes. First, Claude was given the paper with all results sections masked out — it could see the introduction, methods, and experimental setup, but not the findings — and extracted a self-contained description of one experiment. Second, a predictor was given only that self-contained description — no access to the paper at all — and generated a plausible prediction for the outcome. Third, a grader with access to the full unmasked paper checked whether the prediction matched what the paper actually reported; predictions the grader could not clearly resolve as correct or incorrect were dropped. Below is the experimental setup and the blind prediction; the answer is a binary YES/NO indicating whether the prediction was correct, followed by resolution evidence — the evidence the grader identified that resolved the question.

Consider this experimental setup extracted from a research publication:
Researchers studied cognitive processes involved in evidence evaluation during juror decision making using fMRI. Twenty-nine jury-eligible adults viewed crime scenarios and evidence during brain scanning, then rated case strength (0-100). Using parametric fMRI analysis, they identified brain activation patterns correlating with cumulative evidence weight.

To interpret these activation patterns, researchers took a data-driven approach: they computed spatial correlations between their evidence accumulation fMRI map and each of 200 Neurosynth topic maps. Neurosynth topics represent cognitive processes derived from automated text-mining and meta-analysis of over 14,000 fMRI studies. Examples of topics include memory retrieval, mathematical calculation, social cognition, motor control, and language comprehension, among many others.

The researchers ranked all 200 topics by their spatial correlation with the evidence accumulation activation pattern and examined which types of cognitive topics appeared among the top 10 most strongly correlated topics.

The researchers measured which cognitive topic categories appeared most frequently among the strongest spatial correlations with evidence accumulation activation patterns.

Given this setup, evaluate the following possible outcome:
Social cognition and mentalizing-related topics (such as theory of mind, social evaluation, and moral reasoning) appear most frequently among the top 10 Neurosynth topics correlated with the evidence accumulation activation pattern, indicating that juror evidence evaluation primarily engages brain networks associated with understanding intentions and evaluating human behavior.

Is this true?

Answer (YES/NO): NO